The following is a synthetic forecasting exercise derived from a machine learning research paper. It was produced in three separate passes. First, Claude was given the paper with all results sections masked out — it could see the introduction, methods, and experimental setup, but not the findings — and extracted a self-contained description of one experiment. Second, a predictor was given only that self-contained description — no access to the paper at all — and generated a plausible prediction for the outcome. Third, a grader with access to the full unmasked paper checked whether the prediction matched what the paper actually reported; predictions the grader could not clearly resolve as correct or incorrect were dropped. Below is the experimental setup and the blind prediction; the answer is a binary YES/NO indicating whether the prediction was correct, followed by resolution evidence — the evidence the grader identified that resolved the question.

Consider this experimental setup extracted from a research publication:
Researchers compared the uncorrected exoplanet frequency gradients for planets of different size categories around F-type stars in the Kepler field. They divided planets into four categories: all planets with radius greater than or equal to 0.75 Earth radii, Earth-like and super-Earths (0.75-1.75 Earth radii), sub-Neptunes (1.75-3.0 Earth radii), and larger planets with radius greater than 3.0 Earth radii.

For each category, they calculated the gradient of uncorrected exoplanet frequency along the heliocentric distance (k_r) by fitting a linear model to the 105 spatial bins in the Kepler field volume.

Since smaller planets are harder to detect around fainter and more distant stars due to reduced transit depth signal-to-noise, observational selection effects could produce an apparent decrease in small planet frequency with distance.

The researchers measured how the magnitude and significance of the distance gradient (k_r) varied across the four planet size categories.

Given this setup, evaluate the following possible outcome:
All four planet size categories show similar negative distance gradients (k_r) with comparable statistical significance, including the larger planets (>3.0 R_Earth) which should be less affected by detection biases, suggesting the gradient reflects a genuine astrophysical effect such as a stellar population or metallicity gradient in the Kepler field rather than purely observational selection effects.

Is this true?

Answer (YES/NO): NO